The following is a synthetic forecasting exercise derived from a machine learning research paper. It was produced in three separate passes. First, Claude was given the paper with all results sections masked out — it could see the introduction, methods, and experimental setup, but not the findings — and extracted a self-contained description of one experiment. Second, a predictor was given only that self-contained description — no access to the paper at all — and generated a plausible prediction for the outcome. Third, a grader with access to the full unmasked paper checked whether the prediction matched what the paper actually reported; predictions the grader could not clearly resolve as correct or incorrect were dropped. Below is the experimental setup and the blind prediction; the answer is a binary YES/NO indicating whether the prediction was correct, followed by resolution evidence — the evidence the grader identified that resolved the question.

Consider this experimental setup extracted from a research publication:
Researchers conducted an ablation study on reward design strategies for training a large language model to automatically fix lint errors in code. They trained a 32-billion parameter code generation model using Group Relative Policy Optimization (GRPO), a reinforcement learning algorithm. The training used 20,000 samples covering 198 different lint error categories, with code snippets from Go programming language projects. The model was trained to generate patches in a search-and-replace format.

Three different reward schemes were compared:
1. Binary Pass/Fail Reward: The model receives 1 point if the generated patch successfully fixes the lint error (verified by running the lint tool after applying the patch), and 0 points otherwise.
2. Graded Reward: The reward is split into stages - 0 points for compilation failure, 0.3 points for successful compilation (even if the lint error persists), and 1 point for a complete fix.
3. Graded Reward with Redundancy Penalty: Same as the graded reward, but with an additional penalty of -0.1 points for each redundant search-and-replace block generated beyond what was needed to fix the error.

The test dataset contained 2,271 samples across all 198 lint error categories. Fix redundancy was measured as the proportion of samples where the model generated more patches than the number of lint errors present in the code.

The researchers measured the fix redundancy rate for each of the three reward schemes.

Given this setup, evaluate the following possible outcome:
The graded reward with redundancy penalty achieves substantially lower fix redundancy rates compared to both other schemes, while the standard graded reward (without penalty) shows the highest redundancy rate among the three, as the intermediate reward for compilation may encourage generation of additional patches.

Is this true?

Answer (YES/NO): YES